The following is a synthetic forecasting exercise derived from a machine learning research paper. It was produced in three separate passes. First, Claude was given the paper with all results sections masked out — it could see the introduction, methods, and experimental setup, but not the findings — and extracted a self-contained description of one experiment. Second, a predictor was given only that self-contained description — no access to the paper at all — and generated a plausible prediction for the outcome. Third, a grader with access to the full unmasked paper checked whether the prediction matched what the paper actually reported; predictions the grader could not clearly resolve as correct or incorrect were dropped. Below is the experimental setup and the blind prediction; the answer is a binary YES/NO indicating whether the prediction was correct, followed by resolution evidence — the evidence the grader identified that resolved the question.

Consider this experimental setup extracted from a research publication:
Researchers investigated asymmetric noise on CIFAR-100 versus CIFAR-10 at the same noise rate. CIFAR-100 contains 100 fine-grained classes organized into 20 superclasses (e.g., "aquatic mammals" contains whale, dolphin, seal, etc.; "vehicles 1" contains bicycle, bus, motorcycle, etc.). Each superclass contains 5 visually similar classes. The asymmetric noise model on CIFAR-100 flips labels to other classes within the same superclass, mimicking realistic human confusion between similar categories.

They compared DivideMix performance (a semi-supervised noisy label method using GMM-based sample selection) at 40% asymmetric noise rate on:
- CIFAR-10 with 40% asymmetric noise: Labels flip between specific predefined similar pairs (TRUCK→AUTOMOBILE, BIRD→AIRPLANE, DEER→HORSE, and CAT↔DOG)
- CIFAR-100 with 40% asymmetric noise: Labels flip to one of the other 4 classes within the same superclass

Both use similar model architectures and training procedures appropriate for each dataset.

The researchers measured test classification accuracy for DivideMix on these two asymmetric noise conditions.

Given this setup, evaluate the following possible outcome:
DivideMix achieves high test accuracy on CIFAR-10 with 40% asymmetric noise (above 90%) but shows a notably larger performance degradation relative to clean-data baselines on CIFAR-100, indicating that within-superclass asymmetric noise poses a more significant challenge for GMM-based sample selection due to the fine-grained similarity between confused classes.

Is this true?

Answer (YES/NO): YES